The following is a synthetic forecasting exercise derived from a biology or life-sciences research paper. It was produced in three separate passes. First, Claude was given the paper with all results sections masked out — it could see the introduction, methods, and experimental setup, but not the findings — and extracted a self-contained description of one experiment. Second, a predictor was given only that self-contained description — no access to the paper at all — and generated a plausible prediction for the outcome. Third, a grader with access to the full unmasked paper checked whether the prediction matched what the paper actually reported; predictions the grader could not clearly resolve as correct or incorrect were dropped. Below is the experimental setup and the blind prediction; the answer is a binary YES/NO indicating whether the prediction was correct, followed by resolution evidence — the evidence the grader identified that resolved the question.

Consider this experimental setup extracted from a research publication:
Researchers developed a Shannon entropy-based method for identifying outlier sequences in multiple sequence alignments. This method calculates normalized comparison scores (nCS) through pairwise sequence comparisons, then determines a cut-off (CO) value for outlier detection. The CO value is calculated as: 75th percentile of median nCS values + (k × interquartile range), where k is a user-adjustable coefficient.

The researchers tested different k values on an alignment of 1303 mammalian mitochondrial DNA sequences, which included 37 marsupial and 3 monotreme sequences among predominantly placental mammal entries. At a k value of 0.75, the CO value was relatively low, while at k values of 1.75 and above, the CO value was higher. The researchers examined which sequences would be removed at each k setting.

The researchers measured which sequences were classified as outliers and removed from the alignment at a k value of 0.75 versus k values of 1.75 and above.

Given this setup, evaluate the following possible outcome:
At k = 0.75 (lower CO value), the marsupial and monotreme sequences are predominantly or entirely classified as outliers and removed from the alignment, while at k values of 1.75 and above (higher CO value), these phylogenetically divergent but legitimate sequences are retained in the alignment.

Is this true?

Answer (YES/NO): YES